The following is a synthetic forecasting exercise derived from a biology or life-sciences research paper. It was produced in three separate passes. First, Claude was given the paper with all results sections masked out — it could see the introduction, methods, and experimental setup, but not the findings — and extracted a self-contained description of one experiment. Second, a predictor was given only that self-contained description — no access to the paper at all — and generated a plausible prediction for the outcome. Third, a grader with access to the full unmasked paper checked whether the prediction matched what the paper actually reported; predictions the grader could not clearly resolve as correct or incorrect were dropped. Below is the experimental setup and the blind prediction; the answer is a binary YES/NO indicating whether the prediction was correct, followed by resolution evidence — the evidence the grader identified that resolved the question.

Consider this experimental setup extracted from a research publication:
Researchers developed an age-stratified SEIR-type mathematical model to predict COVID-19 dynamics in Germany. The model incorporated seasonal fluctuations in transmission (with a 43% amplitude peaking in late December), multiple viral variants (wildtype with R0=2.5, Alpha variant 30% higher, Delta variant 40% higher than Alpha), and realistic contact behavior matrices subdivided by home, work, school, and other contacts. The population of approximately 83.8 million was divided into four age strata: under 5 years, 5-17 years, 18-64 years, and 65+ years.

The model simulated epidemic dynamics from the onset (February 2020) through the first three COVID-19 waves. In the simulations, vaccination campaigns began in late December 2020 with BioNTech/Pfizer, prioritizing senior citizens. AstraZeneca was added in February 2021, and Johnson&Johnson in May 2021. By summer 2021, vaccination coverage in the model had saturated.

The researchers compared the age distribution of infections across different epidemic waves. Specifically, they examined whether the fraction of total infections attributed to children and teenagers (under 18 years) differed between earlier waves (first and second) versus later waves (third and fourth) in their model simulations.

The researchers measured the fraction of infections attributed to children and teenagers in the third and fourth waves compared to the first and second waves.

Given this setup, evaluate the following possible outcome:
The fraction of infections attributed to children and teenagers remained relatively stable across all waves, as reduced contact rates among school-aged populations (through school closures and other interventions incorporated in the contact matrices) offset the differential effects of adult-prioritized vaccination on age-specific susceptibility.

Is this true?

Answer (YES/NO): NO